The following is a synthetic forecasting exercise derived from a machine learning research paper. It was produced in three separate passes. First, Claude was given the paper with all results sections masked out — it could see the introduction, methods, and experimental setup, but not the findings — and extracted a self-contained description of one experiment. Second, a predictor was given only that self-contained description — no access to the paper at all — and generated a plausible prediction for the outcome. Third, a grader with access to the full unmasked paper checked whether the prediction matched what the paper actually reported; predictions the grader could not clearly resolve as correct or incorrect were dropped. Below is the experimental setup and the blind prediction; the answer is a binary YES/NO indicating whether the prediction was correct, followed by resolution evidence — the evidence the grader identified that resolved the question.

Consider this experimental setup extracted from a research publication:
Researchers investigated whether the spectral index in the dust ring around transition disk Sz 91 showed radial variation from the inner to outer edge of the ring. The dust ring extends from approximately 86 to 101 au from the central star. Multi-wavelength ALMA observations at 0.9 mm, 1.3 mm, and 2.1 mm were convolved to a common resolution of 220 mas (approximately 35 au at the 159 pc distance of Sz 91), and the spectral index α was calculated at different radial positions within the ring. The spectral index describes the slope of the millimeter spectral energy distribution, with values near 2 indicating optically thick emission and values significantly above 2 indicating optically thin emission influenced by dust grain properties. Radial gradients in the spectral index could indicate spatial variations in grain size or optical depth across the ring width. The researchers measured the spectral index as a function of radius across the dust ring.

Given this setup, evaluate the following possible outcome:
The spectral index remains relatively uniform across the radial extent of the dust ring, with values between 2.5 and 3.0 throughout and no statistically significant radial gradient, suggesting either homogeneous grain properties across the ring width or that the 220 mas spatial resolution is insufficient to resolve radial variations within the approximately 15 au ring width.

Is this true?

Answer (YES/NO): NO